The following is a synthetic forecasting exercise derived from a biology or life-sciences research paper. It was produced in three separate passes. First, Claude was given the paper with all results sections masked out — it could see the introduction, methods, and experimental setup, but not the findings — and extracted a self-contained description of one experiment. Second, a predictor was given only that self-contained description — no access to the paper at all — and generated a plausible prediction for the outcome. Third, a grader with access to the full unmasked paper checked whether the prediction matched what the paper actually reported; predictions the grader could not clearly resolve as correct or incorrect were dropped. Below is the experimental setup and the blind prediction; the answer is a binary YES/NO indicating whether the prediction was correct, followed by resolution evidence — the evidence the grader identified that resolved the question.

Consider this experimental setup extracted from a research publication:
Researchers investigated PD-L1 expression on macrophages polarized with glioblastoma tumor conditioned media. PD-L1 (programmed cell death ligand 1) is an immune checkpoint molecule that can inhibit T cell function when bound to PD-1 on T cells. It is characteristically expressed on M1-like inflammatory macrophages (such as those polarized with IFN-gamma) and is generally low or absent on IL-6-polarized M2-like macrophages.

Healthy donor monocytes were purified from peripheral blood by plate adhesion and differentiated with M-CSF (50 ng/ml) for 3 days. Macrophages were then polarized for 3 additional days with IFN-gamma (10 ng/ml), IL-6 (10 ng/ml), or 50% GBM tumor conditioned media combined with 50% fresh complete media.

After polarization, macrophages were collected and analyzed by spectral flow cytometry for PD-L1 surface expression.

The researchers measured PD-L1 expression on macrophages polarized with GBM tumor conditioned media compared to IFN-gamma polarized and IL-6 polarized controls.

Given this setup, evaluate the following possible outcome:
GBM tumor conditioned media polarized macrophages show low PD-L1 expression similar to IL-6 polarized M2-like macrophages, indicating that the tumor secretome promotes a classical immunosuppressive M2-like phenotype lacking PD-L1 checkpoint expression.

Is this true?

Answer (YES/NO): YES